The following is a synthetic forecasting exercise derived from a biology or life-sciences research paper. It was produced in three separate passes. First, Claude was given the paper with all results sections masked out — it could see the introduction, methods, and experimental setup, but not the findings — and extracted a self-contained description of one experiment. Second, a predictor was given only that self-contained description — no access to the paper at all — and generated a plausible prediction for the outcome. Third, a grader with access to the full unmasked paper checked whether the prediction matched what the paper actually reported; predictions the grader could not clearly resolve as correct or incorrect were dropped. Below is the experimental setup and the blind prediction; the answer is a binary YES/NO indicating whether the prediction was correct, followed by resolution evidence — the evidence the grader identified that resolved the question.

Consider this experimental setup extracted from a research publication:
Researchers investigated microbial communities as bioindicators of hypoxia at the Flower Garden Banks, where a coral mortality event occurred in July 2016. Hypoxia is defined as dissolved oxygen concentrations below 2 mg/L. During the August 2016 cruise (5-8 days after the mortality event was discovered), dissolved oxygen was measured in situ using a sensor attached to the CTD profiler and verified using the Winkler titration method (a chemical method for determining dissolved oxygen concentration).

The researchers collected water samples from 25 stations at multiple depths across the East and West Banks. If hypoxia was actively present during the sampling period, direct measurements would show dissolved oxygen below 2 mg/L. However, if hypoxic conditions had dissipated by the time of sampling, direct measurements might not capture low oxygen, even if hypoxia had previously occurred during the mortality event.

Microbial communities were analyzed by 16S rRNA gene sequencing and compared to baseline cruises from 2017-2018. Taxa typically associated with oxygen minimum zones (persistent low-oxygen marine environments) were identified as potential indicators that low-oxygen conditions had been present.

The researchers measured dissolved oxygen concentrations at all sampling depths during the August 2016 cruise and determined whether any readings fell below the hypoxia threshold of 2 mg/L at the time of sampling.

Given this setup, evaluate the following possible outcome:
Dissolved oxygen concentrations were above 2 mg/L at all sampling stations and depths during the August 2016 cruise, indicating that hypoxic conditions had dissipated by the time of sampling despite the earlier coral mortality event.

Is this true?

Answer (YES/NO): YES